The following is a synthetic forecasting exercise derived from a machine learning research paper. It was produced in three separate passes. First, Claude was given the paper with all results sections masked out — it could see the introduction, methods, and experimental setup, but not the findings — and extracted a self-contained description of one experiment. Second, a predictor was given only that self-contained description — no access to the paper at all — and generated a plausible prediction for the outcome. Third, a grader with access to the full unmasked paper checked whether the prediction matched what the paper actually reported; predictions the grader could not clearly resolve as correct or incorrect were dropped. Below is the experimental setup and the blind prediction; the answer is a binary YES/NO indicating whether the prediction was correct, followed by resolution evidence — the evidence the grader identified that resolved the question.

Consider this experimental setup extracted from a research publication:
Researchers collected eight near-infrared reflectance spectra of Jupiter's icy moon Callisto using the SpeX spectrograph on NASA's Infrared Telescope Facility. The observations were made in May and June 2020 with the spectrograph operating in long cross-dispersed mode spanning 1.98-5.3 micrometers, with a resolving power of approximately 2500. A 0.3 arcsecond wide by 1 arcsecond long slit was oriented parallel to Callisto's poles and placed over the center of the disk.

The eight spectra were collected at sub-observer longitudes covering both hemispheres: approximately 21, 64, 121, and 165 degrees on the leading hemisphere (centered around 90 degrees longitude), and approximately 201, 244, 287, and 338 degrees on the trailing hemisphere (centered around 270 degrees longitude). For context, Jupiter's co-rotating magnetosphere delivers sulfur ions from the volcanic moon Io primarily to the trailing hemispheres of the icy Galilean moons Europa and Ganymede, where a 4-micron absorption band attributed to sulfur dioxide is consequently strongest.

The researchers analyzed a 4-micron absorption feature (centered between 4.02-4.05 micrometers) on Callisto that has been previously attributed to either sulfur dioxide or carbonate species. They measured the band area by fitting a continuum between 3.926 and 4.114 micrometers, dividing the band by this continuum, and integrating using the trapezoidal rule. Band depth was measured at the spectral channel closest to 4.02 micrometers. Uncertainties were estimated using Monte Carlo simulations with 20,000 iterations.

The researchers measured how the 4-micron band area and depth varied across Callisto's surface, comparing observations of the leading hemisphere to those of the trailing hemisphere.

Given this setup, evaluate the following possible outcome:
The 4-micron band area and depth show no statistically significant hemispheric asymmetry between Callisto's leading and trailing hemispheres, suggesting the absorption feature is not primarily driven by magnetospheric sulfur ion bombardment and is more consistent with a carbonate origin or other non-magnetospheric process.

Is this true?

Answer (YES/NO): NO